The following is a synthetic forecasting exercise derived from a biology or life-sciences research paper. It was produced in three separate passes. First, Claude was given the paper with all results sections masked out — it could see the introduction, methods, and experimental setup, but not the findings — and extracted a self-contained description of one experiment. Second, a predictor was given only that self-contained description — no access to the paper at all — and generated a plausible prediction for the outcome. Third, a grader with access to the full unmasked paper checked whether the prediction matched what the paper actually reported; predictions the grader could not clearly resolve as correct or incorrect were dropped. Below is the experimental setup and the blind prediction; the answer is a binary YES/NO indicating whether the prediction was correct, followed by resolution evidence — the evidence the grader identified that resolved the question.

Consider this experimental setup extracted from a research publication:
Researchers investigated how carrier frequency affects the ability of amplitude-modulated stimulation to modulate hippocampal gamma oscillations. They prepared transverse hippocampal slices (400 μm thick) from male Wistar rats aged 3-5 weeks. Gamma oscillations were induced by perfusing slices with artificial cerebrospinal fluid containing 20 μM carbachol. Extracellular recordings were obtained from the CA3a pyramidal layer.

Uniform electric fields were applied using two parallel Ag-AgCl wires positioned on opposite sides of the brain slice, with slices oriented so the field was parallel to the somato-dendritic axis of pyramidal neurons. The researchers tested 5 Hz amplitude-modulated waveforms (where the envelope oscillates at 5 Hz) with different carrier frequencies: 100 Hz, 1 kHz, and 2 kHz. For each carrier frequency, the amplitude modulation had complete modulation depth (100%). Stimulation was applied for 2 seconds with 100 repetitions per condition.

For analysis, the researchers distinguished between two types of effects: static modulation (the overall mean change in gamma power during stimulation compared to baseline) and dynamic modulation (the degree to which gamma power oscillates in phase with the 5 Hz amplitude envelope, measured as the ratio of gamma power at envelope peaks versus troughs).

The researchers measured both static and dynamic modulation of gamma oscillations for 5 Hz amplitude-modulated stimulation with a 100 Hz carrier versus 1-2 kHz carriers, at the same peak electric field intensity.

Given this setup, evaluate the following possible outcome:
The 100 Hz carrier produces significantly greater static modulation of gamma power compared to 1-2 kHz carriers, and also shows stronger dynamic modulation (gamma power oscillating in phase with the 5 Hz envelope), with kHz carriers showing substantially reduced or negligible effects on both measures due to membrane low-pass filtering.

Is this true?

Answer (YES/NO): YES